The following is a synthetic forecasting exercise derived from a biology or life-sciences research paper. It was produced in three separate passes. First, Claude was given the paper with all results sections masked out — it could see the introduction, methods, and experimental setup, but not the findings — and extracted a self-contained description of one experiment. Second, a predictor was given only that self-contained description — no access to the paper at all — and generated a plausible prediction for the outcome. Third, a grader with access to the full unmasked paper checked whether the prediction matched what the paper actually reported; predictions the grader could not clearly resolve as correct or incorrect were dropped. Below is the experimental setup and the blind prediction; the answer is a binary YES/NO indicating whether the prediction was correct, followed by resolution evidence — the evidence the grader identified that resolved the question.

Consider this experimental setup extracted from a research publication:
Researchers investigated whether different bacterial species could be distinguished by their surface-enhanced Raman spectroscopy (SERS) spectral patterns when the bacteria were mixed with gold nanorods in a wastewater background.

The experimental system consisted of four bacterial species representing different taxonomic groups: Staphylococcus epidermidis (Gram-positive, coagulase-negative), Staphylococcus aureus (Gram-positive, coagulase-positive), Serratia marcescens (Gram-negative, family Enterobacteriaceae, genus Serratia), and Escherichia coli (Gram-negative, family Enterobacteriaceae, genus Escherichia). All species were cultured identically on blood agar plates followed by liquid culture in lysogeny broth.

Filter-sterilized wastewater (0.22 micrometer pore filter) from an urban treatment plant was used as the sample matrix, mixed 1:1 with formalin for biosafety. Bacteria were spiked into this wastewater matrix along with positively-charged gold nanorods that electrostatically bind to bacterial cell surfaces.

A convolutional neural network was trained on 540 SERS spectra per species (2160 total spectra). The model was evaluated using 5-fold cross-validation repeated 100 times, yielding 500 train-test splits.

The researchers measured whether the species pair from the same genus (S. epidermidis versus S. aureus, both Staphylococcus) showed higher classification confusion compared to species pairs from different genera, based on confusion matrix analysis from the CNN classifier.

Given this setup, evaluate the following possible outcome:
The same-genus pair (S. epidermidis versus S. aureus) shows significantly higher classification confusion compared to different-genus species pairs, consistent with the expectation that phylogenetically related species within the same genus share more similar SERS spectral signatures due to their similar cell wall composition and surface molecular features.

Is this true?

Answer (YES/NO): NO